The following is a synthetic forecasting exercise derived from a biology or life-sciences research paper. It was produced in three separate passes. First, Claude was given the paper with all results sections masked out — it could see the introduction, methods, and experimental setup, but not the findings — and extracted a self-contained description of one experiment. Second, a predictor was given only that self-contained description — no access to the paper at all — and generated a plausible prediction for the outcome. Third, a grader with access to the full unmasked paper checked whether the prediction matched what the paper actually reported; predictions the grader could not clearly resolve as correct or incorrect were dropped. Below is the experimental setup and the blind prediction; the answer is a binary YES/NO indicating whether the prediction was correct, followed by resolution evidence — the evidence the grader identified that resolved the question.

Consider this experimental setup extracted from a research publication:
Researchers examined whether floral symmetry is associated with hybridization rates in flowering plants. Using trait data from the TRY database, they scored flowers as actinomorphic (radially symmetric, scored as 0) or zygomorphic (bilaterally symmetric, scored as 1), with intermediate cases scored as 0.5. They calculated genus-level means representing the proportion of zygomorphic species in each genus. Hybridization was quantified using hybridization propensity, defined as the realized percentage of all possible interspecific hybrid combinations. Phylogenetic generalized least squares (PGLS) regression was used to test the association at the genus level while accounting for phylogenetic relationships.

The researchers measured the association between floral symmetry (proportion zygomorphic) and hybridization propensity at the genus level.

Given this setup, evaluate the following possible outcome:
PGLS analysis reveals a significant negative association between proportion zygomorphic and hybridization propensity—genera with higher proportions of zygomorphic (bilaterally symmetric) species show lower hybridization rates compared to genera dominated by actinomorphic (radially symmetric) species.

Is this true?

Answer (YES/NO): NO